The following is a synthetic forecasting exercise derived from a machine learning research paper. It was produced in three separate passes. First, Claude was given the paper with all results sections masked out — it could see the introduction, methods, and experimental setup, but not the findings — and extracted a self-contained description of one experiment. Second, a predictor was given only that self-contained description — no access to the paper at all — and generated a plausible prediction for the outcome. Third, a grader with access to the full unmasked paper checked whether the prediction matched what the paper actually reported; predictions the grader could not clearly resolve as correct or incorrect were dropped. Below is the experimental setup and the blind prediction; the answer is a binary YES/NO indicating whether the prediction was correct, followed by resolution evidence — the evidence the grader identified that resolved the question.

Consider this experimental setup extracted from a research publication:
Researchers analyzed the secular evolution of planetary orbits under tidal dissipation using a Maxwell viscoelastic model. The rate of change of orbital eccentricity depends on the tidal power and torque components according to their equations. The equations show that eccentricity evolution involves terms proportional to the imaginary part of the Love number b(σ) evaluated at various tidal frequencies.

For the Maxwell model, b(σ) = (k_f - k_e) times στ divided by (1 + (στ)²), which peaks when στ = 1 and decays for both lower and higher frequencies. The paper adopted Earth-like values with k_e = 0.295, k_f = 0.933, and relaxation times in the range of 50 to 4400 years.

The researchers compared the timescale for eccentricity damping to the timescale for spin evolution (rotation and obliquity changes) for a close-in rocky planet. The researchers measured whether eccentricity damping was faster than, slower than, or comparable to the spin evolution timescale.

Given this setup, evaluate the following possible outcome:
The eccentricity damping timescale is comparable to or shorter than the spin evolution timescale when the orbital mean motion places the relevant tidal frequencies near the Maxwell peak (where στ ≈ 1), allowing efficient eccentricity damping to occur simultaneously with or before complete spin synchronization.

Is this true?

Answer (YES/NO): NO